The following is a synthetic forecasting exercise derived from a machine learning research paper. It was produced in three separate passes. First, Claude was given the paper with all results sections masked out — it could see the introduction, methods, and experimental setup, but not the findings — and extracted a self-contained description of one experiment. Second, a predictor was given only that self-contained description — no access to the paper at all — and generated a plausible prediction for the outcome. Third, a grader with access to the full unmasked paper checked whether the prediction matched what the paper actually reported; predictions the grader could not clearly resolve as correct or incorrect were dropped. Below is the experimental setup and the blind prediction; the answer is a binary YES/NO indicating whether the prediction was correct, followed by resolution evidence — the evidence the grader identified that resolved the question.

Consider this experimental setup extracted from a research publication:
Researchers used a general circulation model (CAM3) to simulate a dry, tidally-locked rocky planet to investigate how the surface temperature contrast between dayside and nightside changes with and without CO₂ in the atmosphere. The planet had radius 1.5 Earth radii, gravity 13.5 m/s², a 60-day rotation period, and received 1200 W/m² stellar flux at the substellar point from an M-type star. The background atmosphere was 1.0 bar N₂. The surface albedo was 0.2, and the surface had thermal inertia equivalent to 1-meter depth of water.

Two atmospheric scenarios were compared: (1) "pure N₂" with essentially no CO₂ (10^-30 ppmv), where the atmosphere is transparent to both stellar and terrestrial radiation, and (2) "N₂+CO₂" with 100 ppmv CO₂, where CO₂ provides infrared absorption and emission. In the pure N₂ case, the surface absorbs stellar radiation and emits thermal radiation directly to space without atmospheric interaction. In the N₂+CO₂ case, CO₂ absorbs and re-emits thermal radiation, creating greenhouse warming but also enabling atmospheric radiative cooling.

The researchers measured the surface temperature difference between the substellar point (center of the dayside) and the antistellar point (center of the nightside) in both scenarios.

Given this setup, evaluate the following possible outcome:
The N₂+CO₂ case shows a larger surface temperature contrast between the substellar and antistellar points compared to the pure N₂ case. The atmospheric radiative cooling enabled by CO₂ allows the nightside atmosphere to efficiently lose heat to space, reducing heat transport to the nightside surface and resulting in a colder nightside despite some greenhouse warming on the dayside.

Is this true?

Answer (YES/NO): NO